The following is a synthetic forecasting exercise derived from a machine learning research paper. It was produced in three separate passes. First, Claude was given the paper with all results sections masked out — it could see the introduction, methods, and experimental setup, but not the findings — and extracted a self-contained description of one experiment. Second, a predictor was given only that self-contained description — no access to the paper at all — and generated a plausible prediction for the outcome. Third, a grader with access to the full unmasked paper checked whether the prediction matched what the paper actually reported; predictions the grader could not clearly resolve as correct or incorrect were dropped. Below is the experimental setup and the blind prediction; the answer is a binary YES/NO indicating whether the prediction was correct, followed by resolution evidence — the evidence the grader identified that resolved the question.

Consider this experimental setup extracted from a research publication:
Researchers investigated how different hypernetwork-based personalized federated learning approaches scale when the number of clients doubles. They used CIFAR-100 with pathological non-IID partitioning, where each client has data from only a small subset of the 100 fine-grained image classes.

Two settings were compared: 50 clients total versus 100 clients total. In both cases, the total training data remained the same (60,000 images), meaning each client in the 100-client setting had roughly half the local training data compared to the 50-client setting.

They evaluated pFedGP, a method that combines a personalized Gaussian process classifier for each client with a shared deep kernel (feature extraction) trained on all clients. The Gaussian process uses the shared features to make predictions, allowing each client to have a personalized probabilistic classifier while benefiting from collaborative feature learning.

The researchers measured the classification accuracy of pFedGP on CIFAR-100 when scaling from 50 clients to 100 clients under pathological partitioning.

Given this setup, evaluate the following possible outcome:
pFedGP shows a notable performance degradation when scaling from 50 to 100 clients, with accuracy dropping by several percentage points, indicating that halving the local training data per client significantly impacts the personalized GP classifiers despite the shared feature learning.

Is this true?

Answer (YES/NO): NO